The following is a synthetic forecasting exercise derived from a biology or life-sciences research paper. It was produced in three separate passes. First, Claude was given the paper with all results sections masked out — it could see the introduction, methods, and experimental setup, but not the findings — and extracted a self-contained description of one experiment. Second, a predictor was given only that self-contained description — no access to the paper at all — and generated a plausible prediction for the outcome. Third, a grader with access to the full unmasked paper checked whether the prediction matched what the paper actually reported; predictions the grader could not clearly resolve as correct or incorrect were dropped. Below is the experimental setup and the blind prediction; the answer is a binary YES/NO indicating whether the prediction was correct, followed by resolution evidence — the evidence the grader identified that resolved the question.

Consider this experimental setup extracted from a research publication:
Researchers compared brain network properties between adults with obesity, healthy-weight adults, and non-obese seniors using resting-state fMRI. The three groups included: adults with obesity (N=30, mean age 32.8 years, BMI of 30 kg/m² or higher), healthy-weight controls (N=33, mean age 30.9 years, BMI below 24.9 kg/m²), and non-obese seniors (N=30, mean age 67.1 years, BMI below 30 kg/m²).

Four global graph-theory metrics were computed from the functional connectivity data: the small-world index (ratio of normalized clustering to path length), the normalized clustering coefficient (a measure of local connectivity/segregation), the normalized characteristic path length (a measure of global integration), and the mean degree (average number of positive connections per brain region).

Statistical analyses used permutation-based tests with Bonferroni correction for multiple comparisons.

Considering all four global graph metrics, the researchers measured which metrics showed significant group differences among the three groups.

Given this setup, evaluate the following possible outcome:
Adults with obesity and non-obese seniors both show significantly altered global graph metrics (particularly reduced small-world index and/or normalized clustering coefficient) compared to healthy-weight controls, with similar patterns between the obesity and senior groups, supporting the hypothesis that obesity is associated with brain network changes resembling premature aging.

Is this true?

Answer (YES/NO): NO